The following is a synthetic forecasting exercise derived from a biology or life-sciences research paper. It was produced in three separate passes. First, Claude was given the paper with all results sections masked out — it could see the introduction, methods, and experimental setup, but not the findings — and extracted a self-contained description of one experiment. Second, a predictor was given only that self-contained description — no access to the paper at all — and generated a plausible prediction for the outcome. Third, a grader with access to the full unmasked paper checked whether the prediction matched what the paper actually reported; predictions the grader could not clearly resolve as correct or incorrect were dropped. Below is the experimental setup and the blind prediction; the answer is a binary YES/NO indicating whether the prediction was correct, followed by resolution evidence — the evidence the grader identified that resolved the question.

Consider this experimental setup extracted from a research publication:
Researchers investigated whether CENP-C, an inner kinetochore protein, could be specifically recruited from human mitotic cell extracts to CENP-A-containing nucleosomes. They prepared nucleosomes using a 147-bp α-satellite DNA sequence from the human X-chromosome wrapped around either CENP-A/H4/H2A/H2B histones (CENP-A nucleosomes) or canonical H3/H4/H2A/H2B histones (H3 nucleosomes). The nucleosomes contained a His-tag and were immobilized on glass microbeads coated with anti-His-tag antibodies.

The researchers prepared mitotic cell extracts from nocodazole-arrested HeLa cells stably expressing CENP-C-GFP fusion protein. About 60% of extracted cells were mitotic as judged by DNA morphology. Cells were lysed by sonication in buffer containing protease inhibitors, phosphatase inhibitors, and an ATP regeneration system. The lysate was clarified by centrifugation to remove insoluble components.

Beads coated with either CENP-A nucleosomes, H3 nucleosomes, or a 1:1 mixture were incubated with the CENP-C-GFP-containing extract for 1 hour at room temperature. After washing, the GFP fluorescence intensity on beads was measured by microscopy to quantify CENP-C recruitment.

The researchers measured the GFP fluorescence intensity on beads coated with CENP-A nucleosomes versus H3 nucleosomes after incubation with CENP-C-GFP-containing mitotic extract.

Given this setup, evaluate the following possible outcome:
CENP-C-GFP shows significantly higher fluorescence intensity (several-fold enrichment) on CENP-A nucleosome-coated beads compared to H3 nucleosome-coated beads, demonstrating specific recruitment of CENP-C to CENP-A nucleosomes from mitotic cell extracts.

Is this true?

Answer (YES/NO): YES